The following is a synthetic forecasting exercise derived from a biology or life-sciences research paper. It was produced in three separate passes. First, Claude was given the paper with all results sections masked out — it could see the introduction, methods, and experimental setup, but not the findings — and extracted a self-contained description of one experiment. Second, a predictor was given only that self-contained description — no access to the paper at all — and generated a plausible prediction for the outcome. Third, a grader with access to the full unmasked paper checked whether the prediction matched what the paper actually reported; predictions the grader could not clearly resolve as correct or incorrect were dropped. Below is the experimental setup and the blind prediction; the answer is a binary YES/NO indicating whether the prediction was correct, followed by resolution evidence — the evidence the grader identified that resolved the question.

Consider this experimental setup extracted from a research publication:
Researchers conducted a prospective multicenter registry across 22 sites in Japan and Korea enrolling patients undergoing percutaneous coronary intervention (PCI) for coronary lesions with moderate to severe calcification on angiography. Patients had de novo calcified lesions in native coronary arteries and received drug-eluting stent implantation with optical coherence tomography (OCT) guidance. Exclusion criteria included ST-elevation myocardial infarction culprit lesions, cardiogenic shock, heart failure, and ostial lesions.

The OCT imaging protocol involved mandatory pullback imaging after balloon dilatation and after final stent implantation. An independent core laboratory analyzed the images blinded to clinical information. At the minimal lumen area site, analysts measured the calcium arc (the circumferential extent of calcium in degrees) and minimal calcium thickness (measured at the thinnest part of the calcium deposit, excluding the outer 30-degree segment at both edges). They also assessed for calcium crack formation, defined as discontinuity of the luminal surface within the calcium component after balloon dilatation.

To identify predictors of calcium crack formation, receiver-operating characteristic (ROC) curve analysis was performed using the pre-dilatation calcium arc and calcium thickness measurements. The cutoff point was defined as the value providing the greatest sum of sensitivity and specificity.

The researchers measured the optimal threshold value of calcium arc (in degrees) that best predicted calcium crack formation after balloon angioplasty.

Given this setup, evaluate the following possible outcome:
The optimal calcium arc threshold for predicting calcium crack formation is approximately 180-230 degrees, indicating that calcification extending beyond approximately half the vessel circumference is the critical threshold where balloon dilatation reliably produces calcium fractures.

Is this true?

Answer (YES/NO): YES